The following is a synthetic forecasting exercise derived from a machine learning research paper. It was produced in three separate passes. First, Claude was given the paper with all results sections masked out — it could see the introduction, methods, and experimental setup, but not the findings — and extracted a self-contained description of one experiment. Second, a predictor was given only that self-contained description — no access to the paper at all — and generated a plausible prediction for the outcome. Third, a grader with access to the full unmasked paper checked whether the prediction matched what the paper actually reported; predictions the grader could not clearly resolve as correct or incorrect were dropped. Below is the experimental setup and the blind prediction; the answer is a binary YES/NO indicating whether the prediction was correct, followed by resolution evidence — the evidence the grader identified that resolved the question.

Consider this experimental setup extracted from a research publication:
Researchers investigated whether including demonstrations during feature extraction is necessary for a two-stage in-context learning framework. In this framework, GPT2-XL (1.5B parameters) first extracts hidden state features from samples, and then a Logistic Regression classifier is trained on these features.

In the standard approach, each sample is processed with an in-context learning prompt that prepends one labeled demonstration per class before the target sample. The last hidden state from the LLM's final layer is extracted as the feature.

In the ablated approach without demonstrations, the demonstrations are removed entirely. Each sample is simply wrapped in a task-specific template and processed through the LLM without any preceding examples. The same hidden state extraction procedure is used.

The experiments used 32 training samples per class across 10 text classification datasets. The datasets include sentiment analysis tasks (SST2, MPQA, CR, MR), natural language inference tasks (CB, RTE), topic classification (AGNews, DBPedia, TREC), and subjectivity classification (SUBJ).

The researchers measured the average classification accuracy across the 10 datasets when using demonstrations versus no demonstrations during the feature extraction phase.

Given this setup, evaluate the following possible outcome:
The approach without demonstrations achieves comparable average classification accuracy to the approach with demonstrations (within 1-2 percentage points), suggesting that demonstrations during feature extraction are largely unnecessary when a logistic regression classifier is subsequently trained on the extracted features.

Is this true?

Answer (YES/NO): NO